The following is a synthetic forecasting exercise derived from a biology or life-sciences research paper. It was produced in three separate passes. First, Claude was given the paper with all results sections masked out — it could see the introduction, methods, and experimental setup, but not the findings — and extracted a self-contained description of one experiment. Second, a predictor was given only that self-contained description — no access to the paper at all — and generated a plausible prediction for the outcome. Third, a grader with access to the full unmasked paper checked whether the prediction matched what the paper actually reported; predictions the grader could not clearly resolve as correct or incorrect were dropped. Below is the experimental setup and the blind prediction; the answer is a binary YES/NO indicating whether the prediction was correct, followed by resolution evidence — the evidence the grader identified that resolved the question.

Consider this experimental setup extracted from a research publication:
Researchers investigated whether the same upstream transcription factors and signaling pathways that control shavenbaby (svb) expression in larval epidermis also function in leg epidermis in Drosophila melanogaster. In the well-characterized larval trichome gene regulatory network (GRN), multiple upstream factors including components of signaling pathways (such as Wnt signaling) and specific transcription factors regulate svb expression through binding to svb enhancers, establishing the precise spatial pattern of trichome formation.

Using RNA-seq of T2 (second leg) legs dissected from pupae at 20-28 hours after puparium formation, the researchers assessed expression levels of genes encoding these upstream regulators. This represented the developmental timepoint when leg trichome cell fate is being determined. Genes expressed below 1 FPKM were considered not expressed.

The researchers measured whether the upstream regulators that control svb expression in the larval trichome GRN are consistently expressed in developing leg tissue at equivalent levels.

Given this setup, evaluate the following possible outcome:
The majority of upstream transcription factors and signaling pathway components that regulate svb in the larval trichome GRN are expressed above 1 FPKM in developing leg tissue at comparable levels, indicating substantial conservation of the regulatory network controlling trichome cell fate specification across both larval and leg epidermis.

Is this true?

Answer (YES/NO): NO